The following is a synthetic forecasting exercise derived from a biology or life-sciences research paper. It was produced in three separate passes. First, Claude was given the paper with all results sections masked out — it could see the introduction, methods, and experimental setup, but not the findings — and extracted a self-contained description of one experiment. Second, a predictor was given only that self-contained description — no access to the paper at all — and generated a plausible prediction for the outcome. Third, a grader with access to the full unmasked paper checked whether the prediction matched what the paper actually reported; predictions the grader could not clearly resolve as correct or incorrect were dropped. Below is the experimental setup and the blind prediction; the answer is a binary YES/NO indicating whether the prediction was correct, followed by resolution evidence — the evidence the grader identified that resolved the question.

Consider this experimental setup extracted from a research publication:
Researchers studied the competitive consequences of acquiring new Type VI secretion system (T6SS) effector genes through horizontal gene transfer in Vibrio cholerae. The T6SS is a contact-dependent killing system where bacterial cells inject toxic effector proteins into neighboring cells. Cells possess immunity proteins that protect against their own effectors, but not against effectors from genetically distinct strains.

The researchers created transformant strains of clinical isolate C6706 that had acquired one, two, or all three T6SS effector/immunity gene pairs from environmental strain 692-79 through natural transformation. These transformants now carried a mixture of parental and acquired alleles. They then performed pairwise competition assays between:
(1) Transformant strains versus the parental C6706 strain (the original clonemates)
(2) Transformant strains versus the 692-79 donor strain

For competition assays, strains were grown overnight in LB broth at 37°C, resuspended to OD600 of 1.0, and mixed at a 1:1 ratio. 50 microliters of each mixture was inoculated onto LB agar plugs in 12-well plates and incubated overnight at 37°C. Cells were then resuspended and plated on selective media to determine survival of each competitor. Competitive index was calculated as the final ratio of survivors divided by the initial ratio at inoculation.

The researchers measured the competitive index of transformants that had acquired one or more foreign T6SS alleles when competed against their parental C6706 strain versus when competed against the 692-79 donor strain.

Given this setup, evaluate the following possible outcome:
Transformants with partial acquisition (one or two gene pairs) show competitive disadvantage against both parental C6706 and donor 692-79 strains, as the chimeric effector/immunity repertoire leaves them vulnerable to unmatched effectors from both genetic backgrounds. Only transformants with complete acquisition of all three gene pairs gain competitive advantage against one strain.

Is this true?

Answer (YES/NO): NO